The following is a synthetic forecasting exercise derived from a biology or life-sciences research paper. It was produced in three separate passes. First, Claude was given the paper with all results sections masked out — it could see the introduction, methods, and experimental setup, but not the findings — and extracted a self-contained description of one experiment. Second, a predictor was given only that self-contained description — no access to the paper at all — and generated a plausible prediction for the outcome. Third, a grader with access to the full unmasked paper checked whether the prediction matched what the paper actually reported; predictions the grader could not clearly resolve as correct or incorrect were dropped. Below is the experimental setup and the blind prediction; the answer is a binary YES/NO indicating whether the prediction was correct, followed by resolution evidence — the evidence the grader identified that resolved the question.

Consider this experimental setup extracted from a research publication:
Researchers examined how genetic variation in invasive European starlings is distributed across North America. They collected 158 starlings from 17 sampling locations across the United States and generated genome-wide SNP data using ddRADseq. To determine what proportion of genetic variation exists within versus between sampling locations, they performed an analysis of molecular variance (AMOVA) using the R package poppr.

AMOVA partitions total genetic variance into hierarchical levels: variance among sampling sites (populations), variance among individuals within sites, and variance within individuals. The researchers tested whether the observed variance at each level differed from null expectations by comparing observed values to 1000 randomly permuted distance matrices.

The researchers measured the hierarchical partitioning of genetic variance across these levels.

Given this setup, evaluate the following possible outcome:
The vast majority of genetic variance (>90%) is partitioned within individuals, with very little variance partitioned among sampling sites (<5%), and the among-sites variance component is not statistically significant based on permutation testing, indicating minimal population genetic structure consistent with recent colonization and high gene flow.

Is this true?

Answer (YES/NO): YES